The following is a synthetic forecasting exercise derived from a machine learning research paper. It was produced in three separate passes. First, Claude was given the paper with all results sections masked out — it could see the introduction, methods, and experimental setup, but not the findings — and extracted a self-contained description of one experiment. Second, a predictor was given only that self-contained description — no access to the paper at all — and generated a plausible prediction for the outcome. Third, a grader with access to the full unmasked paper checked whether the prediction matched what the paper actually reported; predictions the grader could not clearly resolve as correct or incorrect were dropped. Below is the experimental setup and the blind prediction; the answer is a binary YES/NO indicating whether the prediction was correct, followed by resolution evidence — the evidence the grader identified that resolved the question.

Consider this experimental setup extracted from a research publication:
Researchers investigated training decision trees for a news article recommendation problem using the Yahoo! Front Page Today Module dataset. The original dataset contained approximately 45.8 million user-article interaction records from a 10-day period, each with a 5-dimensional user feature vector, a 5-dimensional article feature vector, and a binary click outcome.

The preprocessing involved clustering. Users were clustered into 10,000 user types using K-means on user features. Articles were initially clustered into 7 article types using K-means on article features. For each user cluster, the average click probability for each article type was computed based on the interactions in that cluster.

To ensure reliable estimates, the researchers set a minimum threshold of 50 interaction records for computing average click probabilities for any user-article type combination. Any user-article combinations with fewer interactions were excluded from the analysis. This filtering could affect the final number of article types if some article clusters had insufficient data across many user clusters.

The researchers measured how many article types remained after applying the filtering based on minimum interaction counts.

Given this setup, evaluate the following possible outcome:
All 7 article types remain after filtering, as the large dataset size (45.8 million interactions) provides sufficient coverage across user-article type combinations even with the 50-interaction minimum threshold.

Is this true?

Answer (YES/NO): NO